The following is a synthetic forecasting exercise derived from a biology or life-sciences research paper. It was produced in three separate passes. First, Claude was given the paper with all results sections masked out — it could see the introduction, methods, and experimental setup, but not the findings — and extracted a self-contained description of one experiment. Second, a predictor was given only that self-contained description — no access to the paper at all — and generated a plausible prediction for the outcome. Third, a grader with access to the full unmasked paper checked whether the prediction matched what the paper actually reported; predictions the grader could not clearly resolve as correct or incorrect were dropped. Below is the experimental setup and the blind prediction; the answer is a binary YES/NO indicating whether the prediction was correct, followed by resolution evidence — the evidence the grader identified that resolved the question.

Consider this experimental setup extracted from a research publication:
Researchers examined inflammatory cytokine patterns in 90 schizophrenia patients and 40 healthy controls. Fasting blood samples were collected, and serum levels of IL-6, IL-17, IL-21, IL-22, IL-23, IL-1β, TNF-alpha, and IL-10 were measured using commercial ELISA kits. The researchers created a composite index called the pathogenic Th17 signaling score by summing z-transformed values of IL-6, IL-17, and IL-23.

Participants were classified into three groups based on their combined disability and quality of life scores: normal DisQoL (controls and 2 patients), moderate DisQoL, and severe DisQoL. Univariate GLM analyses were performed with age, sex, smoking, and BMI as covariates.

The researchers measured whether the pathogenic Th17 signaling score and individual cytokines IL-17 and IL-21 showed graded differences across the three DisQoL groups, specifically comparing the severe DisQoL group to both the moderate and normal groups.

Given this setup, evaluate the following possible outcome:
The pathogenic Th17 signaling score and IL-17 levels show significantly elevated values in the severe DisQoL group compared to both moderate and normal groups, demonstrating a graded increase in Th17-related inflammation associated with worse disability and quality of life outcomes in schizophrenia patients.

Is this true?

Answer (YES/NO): YES